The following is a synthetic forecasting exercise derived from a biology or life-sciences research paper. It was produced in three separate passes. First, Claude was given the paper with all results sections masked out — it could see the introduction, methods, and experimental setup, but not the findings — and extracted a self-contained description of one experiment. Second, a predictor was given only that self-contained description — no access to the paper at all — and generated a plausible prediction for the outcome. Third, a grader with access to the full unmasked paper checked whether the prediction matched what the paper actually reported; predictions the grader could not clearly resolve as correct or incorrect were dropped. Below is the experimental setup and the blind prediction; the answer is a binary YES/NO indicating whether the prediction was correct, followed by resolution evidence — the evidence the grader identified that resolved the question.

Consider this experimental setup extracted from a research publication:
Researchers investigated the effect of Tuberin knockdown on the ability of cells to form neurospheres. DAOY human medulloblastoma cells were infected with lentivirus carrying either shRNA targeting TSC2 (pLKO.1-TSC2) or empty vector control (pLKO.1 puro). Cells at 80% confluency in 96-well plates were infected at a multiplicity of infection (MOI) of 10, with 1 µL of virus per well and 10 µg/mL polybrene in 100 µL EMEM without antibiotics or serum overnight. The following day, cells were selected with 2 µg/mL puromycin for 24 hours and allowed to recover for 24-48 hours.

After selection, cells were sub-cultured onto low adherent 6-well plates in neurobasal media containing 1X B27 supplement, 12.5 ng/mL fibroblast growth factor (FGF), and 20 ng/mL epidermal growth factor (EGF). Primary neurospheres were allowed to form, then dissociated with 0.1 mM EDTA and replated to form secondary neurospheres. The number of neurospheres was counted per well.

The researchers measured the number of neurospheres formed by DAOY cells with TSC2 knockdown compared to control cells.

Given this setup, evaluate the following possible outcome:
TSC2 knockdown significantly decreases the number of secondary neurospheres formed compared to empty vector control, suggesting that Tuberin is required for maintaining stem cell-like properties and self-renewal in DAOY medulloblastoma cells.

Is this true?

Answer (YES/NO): YES